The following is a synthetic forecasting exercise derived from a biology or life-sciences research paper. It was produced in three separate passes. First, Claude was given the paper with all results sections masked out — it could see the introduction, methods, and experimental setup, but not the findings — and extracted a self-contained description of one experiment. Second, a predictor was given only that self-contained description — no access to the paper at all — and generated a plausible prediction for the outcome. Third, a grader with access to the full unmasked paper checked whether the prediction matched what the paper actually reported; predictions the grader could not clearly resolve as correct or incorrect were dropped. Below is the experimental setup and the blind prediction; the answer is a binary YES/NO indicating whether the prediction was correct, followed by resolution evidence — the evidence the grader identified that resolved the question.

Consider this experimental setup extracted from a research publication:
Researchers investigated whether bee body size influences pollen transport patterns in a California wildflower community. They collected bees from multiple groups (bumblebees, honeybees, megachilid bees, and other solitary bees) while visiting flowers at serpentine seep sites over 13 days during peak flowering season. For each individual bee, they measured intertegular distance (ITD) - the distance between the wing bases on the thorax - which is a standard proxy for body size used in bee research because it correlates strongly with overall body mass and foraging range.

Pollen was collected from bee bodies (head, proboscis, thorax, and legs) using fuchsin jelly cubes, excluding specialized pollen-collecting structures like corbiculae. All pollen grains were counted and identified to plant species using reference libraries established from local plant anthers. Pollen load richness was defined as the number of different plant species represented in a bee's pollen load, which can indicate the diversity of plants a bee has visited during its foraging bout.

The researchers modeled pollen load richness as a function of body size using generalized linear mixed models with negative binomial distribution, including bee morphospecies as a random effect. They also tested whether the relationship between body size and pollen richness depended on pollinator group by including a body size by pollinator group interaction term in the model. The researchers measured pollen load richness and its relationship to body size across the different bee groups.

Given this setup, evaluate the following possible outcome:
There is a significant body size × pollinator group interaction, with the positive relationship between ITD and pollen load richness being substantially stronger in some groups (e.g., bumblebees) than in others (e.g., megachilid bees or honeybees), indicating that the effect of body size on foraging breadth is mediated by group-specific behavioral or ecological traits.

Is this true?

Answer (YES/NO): NO